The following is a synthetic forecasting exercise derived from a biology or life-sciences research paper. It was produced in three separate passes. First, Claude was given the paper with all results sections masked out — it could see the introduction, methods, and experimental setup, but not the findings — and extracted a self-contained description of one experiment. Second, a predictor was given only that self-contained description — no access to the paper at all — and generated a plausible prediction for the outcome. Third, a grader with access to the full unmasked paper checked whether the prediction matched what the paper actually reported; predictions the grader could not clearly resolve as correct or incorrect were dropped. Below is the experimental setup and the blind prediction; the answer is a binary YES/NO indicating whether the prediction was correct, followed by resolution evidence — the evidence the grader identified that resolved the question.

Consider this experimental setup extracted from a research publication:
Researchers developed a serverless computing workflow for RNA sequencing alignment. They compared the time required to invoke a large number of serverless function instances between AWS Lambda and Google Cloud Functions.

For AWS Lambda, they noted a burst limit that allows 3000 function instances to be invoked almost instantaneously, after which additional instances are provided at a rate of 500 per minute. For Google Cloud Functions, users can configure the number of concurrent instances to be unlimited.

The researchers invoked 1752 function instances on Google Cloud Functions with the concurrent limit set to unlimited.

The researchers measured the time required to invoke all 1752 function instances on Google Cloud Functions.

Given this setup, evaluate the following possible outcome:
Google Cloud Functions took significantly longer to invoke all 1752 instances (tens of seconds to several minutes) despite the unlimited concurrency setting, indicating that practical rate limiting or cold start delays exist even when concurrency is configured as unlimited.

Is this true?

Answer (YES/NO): YES